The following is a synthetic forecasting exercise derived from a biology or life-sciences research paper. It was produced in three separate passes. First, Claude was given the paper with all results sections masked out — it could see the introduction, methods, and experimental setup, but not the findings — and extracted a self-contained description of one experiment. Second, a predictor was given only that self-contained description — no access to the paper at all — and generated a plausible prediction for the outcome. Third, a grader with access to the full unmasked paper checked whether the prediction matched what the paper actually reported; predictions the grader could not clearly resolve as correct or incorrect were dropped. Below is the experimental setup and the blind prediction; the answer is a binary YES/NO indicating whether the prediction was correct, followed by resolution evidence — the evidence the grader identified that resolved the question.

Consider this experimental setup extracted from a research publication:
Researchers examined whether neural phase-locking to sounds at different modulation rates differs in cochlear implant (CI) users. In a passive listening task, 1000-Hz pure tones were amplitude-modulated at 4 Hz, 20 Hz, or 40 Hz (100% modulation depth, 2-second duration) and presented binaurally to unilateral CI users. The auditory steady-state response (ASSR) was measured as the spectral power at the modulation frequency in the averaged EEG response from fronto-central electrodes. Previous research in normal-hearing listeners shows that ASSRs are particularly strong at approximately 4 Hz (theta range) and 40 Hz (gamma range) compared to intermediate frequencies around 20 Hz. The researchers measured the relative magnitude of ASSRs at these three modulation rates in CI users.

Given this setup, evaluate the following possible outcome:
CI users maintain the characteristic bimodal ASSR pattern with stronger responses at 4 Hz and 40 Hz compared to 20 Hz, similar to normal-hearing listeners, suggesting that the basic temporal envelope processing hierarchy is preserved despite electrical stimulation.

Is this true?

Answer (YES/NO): YES